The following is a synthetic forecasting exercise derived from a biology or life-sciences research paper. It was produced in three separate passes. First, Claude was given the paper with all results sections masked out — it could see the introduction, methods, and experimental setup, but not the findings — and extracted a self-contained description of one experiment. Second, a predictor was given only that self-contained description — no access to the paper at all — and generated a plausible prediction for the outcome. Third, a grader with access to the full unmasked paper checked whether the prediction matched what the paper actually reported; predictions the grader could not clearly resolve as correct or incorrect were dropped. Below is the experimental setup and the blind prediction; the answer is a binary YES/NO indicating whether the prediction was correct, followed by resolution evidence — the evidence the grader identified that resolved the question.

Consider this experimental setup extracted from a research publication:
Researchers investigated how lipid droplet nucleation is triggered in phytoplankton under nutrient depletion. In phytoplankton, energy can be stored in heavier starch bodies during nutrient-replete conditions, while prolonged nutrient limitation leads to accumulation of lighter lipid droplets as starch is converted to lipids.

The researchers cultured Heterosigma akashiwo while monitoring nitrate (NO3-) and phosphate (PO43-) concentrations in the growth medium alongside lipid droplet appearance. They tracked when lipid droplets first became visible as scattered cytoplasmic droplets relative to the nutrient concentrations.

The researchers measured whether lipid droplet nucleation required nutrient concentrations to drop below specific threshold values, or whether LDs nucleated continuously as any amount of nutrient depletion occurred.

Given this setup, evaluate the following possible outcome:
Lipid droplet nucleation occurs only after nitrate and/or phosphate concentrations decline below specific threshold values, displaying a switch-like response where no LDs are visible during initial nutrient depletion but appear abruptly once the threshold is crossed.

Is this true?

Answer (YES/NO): YES